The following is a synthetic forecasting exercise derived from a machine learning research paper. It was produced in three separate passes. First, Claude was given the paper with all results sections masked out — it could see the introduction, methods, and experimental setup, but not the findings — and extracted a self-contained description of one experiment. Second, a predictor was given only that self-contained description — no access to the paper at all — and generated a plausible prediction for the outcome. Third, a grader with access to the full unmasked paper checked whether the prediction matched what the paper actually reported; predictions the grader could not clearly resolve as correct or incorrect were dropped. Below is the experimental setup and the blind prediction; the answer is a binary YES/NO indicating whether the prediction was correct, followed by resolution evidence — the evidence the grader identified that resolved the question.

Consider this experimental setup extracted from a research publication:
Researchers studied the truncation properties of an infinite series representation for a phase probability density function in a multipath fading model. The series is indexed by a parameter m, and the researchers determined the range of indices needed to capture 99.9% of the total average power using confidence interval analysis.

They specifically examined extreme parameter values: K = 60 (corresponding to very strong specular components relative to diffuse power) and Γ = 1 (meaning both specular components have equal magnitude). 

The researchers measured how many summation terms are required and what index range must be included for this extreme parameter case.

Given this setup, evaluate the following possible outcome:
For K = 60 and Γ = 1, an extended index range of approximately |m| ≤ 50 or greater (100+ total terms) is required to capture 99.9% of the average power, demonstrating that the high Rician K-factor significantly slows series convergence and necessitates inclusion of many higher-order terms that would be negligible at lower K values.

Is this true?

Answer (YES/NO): NO